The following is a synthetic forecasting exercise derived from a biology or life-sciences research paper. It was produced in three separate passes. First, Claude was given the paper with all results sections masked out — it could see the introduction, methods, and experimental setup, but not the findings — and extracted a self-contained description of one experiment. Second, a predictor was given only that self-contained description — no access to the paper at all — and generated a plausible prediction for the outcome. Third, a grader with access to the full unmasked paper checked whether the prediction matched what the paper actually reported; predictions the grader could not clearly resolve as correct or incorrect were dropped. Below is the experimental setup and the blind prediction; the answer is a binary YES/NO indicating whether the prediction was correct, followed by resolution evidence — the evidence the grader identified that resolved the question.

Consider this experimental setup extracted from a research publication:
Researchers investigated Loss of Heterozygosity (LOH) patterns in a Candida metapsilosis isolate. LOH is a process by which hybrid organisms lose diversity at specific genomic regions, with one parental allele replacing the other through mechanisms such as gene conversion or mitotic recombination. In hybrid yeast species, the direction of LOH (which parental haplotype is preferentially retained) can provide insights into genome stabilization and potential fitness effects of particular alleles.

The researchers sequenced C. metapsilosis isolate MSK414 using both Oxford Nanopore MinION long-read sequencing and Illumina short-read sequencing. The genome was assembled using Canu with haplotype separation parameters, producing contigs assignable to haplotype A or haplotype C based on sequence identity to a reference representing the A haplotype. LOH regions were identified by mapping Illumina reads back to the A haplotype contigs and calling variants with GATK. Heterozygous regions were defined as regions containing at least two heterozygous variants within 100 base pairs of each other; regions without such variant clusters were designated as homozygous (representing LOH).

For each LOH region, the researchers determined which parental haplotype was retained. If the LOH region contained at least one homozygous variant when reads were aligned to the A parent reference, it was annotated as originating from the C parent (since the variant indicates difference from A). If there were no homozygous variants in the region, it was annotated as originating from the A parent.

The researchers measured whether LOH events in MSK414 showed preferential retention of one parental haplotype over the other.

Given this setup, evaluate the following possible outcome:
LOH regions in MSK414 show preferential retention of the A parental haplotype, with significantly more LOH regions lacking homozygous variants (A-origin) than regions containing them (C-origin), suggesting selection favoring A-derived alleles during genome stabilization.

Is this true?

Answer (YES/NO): YES